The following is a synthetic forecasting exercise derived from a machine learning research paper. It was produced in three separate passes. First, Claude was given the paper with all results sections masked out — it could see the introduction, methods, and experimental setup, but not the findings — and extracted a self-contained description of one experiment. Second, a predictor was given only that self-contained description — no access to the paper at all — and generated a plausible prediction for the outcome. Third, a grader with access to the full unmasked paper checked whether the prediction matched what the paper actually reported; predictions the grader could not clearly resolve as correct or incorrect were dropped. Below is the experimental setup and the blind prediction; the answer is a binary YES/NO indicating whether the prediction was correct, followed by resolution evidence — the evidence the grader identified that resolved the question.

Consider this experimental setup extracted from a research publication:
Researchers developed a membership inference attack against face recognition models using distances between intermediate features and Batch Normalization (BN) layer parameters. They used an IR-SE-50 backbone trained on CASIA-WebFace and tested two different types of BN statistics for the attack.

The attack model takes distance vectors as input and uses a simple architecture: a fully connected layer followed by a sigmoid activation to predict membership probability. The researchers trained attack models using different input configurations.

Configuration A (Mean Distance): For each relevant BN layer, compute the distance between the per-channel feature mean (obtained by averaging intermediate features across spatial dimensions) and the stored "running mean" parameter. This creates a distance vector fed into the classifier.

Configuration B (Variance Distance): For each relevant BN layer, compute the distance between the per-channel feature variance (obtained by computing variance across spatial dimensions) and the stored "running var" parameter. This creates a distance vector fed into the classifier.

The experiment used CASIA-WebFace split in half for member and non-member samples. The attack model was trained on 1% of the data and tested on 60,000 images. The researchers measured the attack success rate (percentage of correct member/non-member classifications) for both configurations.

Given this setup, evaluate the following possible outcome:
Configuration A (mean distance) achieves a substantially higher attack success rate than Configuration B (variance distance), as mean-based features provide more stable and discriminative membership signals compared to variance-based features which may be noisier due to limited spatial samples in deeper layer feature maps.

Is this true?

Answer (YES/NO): YES